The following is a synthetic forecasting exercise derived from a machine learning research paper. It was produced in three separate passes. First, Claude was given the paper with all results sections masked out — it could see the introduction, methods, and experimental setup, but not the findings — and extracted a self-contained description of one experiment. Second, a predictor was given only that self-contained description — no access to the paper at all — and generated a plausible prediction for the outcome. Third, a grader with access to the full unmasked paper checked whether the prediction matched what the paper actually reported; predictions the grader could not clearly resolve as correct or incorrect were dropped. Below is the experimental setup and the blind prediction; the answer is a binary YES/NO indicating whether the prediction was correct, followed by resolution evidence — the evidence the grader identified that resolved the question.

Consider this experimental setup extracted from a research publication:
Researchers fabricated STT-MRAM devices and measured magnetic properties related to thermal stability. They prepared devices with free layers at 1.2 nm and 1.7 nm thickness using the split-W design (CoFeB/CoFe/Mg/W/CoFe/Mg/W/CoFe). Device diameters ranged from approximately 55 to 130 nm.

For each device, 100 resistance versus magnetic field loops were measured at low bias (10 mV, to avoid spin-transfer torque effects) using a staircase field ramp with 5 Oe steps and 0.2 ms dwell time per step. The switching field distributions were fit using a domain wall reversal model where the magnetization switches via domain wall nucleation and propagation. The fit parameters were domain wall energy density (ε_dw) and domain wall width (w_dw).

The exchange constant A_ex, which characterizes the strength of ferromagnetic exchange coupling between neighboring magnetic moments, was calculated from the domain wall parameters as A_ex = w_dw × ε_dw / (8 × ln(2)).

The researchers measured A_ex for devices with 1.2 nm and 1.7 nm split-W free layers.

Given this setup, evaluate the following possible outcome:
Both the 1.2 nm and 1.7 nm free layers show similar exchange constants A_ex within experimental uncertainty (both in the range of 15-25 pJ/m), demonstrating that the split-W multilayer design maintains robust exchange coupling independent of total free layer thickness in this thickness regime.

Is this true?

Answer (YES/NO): NO